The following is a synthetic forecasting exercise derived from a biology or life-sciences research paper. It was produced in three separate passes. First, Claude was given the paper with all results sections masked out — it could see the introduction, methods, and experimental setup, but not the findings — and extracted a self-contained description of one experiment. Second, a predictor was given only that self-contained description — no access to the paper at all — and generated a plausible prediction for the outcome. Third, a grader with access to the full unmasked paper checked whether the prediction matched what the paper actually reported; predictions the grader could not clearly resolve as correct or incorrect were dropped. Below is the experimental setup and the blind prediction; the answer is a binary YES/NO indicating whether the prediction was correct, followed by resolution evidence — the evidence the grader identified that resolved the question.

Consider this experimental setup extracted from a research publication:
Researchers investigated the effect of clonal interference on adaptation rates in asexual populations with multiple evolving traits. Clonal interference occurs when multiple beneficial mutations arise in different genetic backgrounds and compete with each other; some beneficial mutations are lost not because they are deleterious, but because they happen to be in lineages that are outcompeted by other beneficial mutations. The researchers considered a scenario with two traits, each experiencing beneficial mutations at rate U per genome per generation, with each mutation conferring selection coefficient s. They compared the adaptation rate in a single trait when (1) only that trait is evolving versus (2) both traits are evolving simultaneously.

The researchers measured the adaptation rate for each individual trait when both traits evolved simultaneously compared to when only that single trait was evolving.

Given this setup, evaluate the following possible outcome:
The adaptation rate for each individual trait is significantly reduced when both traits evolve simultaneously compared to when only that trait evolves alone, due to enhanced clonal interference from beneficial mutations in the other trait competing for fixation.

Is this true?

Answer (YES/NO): YES